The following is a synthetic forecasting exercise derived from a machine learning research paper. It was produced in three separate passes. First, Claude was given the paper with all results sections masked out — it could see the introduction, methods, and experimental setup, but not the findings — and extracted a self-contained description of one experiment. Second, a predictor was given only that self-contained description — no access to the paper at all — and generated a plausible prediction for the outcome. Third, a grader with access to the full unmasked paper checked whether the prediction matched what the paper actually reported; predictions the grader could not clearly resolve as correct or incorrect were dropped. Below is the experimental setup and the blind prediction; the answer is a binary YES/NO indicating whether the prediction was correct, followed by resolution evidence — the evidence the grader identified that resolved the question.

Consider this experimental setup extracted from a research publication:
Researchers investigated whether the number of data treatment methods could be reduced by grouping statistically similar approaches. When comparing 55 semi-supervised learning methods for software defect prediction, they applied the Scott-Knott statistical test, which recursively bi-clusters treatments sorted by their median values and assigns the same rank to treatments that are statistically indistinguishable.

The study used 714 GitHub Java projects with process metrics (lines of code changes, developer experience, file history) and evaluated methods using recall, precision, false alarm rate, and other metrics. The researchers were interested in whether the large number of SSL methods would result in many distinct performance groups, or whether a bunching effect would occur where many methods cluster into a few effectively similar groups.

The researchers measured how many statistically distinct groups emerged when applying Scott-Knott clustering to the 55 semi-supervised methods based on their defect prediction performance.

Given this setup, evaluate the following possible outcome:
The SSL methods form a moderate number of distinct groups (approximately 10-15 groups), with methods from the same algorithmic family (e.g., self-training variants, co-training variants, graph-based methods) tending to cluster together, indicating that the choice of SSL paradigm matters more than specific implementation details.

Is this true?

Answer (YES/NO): NO